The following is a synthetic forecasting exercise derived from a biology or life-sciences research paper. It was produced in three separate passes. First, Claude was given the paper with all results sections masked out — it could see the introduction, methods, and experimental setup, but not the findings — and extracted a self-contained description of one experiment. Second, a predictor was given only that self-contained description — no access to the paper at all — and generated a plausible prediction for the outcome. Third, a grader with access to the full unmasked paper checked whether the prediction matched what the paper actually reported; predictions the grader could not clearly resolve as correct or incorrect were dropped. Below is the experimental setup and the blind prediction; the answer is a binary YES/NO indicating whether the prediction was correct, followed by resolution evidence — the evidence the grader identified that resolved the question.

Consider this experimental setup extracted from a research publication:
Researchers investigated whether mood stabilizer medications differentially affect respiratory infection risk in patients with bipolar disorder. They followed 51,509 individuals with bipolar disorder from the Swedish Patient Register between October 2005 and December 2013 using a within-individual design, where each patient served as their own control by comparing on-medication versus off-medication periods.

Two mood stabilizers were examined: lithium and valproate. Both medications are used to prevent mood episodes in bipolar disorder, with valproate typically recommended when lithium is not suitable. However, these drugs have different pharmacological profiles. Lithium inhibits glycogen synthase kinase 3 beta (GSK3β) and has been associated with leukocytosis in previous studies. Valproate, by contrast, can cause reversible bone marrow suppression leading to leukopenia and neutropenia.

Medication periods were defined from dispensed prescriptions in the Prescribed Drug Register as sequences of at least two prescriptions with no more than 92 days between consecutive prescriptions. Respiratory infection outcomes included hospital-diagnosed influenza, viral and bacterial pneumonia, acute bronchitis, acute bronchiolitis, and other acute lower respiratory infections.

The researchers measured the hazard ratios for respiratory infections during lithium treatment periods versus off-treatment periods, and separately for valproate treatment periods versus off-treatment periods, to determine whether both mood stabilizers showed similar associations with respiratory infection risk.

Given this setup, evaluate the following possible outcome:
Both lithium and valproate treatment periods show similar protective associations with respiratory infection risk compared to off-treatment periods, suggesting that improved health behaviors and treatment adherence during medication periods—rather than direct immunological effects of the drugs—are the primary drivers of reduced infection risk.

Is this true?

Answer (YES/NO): NO